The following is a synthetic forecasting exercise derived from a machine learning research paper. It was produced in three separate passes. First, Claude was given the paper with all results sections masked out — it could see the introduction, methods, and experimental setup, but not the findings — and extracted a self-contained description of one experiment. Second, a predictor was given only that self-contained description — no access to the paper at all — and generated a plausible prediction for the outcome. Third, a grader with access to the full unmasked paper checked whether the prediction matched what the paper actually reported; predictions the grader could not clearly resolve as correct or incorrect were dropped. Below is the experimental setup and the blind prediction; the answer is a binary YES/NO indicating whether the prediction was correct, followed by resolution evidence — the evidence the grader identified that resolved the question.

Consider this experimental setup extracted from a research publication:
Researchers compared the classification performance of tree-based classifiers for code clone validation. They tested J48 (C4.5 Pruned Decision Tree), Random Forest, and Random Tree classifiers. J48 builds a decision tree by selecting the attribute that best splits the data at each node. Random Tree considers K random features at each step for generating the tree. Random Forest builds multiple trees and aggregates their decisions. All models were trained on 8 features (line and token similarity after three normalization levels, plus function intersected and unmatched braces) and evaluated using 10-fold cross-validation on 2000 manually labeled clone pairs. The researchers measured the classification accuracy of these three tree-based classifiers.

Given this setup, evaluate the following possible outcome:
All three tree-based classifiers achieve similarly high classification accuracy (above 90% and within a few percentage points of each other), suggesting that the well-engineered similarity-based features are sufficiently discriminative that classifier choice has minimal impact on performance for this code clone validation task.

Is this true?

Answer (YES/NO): NO